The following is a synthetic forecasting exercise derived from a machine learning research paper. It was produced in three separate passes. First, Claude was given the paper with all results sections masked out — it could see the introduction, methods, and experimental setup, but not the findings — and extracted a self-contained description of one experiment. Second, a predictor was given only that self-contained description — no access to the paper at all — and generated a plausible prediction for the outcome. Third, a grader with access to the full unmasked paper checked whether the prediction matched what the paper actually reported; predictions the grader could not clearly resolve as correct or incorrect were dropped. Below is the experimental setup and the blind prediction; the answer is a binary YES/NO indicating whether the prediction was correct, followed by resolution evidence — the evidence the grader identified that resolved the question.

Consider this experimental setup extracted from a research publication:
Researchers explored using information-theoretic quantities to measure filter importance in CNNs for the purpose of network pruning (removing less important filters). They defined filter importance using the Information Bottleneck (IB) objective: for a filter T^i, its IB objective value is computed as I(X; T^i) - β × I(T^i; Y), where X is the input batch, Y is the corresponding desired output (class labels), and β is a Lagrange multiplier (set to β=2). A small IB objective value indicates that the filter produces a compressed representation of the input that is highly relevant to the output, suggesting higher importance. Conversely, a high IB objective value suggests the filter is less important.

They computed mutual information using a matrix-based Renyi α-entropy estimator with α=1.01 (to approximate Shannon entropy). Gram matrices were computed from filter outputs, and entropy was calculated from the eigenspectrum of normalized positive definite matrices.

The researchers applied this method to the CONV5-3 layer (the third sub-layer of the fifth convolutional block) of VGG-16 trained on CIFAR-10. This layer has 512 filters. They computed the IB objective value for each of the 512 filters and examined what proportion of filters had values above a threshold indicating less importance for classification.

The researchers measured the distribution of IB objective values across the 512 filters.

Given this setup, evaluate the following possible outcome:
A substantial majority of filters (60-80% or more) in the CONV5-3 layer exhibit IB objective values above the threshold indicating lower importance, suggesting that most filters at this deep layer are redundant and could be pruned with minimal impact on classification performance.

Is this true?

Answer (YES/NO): NO